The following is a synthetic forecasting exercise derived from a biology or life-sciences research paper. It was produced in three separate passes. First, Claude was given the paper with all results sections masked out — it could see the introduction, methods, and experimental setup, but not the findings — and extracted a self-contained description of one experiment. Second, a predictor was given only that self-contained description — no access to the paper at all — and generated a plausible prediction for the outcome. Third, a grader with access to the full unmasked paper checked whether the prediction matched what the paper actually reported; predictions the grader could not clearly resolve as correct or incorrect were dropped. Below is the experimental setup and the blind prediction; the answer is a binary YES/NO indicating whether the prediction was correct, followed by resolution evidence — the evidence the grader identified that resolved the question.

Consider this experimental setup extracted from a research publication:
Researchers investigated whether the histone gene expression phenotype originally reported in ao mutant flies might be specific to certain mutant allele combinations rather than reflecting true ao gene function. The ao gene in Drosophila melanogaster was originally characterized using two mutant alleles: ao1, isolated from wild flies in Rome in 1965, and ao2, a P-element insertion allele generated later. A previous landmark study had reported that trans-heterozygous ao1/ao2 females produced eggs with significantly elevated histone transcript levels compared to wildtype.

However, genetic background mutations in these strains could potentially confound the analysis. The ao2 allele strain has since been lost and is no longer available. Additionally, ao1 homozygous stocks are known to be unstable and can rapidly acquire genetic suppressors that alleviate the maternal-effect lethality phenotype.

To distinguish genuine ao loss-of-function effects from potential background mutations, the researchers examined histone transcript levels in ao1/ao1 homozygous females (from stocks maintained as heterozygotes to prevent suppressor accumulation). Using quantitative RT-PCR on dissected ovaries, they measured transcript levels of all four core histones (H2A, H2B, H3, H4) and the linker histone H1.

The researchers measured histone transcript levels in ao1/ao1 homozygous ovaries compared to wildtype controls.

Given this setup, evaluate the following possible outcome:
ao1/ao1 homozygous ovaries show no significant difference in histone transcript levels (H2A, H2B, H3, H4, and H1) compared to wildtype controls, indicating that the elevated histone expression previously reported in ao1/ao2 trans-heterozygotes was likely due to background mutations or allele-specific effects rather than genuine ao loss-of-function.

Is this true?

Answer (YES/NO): NO